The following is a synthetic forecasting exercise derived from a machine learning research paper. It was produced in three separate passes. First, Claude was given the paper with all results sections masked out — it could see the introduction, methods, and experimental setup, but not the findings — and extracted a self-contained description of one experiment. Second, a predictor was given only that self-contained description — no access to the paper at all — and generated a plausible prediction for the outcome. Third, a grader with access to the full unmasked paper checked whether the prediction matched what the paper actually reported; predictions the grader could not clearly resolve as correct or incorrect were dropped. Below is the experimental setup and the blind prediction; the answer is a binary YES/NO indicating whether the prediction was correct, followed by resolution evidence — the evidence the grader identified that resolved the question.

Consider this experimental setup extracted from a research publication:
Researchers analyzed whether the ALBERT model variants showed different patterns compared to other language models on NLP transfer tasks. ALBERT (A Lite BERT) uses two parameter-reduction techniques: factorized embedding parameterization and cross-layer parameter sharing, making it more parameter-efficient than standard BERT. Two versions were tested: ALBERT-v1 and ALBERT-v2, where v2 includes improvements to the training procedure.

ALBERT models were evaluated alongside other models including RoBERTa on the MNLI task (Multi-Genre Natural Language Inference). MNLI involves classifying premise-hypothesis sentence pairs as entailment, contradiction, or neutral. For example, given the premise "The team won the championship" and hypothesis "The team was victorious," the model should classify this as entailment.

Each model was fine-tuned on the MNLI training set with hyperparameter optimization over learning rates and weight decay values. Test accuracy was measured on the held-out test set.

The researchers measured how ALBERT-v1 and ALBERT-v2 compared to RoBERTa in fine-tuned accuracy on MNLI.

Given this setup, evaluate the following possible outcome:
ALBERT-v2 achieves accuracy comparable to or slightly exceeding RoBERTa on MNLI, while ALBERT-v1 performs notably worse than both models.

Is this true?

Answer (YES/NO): NO